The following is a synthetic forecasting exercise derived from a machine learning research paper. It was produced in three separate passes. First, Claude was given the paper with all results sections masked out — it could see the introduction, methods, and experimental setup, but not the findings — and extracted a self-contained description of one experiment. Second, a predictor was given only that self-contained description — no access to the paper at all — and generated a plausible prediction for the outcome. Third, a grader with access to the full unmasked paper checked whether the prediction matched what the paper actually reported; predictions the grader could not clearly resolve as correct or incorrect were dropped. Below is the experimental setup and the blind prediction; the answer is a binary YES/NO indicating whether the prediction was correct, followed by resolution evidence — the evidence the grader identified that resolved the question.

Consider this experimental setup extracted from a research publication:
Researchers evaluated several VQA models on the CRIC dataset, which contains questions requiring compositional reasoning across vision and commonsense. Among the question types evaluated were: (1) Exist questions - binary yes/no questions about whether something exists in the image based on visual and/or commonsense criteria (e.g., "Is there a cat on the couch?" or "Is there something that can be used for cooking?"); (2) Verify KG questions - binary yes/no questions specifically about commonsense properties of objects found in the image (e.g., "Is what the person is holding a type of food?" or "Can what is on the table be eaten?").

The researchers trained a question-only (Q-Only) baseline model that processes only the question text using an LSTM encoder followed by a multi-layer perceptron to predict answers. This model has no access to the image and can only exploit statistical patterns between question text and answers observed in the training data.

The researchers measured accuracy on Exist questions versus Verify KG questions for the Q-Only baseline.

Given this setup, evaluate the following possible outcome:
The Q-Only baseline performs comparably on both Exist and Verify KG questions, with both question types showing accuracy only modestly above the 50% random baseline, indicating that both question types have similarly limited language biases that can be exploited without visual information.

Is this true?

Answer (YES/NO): NO